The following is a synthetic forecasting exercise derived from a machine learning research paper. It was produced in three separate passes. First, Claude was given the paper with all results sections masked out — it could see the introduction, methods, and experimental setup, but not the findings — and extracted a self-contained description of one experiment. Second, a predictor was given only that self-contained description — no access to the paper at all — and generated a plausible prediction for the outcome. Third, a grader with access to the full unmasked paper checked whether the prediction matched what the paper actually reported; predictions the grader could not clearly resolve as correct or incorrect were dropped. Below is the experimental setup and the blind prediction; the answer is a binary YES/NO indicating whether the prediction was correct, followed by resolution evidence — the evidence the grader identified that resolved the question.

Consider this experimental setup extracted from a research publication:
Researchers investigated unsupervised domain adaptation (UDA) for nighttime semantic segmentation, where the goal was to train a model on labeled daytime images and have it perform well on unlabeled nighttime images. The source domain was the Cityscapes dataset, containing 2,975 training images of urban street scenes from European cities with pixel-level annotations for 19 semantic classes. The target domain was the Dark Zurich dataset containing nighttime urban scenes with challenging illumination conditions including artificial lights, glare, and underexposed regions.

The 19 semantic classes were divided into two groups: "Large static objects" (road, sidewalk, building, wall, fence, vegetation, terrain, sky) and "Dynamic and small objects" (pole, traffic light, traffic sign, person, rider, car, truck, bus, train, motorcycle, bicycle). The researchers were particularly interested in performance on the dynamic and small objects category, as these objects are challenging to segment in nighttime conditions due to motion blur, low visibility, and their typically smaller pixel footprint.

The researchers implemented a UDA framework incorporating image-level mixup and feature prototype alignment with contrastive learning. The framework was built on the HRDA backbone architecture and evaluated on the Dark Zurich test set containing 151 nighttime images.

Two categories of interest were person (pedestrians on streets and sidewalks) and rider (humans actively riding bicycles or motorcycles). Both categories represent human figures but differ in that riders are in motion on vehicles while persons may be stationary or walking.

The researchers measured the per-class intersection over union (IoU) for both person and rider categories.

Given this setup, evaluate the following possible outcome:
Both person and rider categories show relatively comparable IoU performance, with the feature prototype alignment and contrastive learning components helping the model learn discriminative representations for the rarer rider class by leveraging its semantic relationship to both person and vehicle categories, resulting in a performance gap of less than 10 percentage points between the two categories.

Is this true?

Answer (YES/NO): YES